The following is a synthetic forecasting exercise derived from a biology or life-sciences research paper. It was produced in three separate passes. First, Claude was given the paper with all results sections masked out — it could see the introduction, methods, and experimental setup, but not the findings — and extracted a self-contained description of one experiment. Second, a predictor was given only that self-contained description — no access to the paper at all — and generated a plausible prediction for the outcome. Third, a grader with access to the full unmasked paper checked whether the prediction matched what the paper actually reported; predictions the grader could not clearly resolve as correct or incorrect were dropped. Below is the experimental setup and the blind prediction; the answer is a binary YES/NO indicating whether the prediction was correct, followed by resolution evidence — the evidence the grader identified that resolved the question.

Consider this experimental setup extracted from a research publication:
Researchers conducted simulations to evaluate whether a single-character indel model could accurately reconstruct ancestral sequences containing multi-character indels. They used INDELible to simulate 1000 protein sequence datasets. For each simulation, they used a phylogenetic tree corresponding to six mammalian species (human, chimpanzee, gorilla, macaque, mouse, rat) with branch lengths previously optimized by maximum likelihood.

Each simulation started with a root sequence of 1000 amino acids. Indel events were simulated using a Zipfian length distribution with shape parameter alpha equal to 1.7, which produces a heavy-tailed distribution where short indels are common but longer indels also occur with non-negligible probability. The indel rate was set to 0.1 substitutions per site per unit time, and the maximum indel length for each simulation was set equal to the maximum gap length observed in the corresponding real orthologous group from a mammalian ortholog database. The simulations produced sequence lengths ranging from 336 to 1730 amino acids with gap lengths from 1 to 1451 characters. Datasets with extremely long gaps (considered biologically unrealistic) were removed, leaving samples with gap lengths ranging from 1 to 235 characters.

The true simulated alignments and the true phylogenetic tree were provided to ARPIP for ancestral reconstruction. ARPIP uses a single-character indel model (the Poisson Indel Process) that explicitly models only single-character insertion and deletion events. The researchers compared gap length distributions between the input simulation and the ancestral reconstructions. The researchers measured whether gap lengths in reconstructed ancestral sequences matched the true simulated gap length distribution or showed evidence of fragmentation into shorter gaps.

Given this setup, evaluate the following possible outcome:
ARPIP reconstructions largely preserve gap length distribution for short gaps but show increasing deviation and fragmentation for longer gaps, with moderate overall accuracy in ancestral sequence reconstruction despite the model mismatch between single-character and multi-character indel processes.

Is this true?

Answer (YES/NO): NO